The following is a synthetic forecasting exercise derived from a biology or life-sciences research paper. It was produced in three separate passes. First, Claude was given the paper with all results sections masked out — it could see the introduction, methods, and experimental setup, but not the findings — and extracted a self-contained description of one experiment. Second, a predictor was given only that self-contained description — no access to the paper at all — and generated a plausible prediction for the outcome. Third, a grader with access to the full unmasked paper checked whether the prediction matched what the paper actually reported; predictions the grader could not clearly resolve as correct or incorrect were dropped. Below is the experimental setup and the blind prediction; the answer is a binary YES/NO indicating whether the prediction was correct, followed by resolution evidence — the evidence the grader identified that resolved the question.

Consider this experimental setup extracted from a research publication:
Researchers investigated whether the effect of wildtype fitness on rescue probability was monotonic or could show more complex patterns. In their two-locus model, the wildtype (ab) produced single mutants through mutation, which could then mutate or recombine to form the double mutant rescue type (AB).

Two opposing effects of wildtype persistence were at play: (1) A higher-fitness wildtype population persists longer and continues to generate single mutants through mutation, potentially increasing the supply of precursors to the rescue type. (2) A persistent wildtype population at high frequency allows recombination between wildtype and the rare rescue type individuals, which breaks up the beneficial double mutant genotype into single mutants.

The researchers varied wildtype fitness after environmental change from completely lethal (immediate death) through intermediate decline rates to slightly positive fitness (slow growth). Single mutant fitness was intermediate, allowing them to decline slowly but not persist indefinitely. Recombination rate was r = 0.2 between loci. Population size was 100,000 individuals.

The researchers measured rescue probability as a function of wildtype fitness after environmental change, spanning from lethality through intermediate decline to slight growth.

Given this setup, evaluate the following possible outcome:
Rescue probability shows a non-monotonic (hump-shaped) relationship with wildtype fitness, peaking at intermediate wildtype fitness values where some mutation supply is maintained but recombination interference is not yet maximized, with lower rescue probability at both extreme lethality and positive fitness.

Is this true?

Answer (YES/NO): NO